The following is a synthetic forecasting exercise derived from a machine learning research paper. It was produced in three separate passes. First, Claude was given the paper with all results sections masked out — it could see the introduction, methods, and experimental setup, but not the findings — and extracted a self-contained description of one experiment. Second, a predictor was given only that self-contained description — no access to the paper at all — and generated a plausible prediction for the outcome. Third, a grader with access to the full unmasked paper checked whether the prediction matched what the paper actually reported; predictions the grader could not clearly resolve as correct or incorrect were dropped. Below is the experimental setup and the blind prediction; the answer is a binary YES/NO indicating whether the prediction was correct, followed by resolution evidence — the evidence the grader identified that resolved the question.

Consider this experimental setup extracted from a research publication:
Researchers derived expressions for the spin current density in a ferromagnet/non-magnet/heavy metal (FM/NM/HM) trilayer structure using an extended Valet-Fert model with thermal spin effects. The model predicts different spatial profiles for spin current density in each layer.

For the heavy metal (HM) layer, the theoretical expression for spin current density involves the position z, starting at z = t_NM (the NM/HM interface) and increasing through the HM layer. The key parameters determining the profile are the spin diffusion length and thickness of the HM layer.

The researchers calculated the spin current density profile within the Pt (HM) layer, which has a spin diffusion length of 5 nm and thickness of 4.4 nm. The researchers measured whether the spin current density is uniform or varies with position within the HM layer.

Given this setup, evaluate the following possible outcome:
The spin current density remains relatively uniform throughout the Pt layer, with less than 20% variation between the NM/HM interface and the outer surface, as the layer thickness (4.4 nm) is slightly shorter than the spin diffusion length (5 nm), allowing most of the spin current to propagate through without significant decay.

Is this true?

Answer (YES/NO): NO